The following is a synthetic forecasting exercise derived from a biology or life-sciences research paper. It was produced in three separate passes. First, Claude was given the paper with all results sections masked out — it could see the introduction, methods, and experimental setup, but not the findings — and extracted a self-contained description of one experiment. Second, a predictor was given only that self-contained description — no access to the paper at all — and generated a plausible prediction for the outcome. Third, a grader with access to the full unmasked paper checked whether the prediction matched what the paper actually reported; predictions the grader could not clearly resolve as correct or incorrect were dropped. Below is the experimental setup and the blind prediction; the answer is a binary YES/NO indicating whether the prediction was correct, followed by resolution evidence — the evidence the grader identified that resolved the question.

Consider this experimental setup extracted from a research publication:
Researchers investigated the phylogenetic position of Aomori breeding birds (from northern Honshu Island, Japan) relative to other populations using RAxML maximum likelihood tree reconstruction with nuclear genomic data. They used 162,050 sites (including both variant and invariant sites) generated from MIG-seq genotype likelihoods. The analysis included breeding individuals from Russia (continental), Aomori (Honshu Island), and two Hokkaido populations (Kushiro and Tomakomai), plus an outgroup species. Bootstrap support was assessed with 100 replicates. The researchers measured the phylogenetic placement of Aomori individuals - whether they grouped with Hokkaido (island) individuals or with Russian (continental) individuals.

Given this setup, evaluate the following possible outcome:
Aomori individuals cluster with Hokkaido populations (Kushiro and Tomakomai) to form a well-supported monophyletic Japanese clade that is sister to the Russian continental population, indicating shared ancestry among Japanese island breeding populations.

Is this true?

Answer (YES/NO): NO